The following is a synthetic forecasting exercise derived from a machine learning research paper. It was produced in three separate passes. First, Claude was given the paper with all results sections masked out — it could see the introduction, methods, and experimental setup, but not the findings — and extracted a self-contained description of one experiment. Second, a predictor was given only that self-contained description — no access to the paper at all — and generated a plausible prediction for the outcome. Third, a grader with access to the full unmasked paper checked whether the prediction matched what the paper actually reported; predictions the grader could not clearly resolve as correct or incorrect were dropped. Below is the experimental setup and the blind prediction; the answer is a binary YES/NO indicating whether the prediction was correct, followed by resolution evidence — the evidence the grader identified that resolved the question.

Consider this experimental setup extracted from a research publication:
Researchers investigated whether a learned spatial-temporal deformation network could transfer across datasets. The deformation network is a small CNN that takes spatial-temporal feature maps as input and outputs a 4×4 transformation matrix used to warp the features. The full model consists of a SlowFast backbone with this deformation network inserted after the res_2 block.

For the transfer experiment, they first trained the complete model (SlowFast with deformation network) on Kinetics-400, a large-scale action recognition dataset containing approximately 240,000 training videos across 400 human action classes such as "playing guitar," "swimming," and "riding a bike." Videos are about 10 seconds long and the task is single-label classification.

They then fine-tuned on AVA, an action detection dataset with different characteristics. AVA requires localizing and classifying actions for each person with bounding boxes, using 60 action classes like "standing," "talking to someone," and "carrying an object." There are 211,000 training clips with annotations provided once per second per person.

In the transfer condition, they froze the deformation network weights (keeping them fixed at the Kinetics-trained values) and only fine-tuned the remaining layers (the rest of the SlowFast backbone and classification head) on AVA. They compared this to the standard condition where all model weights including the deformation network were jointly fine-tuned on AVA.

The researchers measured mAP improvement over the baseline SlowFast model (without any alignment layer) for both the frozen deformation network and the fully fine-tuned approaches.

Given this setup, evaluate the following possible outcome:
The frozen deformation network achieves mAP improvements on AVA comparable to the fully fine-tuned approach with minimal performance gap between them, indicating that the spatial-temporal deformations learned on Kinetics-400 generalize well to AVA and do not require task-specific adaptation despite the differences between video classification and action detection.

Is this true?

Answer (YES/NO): NO